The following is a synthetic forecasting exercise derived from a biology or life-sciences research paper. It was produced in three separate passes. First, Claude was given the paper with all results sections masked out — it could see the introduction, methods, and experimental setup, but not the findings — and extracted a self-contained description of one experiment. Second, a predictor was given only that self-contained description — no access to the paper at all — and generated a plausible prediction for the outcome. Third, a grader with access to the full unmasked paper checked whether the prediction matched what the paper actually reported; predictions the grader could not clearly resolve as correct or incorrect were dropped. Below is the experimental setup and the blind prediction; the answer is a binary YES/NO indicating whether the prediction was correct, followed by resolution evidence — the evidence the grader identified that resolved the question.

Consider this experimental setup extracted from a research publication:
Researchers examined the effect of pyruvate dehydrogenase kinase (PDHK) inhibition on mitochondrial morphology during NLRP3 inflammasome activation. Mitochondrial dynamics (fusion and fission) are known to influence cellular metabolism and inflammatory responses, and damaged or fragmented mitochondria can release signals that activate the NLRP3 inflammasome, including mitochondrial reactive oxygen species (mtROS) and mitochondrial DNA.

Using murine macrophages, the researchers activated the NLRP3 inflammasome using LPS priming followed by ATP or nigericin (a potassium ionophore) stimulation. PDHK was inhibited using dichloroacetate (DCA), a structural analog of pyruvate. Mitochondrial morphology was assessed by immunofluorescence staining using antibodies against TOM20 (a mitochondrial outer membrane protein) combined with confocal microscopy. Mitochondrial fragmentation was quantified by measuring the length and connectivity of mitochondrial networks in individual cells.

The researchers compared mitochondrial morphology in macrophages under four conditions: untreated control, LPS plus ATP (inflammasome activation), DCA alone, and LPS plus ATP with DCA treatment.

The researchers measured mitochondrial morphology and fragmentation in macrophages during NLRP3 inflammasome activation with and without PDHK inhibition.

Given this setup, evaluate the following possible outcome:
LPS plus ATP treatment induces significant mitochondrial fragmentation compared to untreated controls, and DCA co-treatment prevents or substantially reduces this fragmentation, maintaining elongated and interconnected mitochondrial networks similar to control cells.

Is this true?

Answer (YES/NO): NO